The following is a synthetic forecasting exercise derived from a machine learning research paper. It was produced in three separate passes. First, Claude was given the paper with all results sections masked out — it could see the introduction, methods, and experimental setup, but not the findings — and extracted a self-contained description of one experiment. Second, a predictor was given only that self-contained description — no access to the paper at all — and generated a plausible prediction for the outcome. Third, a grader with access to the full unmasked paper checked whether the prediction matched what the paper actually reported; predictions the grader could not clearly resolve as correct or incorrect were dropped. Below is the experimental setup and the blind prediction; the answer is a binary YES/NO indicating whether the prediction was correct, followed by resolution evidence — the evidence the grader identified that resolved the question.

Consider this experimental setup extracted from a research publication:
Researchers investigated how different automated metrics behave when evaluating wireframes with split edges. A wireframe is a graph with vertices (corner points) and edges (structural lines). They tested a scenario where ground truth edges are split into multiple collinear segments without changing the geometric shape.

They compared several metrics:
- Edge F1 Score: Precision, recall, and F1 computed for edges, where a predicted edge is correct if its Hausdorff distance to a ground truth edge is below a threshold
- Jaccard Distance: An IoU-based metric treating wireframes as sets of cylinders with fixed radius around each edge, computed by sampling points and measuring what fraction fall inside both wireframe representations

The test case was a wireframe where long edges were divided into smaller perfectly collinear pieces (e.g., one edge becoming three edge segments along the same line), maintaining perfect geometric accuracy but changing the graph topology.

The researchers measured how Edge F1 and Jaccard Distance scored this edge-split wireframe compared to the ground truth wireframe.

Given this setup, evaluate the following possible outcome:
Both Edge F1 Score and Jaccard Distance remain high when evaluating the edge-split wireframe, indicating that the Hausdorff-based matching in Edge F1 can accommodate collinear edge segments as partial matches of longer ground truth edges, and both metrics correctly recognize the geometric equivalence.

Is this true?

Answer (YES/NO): NO